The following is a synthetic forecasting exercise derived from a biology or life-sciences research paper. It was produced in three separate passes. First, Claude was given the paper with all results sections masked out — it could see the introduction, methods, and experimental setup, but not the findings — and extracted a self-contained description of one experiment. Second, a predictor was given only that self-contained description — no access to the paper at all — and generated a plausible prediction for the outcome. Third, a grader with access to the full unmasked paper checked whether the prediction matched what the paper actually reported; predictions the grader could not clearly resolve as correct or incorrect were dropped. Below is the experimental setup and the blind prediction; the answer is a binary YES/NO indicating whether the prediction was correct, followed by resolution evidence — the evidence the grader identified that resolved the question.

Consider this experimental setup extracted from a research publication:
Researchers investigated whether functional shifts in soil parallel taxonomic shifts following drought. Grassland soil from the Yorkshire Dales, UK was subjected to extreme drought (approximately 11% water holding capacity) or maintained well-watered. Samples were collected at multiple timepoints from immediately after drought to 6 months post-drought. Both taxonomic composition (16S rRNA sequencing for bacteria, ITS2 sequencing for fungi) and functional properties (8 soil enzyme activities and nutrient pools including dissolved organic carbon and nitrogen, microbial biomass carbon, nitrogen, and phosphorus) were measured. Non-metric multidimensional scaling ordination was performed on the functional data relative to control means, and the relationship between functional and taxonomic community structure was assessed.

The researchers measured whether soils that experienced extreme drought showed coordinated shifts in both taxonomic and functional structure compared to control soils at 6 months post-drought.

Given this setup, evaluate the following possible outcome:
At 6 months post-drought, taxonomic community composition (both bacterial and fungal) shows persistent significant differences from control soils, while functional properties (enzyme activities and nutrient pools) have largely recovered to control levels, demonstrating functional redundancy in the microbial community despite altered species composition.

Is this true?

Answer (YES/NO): NO